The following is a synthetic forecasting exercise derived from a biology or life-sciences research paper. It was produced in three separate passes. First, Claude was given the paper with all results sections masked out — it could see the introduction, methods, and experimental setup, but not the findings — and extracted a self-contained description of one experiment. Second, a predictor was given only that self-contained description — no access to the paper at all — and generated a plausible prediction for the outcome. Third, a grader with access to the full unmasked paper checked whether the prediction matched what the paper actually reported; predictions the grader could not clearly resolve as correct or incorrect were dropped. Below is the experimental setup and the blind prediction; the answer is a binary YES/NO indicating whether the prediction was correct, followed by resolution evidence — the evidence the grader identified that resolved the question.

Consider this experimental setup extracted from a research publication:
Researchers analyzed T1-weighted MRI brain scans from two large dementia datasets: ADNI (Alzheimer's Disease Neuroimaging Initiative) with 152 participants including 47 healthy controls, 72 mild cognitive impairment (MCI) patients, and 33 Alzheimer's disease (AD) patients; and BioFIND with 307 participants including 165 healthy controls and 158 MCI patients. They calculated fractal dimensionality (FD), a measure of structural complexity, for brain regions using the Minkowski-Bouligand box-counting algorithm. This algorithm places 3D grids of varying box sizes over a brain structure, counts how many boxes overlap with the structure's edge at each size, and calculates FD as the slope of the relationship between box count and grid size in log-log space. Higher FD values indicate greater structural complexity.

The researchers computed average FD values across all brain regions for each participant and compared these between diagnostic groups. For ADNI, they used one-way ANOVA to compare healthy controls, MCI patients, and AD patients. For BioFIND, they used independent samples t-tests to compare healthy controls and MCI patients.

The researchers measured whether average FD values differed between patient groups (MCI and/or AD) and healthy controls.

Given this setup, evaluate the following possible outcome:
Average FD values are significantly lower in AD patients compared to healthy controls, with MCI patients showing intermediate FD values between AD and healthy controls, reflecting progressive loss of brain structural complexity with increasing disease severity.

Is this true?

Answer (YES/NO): YES